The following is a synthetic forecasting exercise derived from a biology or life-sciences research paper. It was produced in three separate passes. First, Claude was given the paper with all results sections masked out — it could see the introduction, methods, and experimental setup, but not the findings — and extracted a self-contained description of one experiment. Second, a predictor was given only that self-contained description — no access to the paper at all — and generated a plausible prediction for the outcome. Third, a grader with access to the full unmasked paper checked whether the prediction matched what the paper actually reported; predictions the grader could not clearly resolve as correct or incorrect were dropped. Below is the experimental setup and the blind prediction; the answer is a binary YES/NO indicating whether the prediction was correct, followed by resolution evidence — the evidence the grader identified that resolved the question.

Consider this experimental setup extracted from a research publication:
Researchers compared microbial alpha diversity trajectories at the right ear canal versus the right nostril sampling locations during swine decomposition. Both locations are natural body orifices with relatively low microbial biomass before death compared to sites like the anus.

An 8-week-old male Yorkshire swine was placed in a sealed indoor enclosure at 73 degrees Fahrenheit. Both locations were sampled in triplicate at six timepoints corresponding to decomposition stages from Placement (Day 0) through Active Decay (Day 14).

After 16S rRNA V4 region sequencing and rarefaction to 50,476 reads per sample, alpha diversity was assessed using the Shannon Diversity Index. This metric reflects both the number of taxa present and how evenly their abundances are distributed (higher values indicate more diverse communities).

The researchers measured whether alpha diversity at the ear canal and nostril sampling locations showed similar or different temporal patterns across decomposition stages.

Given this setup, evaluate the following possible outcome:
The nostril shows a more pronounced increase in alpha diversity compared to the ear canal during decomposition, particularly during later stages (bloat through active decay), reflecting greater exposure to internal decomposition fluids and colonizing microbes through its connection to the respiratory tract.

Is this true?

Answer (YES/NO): NO